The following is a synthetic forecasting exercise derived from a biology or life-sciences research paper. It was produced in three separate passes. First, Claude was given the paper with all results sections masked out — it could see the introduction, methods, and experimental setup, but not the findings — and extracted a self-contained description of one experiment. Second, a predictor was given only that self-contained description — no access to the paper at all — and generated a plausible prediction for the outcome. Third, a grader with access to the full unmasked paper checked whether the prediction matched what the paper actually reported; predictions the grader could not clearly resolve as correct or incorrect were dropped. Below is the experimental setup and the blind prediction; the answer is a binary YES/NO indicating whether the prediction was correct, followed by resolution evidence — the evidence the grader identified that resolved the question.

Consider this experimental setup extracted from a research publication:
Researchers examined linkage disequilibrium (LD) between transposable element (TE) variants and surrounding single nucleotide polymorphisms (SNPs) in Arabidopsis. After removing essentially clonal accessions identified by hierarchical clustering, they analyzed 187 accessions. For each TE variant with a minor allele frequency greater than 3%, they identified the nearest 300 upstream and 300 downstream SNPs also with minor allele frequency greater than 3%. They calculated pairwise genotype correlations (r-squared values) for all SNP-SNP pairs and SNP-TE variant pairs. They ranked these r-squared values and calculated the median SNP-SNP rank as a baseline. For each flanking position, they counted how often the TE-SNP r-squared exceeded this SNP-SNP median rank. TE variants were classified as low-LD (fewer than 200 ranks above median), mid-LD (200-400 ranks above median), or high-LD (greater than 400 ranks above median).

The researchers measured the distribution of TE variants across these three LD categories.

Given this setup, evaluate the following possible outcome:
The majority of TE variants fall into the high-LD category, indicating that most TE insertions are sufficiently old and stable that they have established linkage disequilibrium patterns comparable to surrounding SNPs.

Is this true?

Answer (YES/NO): NO